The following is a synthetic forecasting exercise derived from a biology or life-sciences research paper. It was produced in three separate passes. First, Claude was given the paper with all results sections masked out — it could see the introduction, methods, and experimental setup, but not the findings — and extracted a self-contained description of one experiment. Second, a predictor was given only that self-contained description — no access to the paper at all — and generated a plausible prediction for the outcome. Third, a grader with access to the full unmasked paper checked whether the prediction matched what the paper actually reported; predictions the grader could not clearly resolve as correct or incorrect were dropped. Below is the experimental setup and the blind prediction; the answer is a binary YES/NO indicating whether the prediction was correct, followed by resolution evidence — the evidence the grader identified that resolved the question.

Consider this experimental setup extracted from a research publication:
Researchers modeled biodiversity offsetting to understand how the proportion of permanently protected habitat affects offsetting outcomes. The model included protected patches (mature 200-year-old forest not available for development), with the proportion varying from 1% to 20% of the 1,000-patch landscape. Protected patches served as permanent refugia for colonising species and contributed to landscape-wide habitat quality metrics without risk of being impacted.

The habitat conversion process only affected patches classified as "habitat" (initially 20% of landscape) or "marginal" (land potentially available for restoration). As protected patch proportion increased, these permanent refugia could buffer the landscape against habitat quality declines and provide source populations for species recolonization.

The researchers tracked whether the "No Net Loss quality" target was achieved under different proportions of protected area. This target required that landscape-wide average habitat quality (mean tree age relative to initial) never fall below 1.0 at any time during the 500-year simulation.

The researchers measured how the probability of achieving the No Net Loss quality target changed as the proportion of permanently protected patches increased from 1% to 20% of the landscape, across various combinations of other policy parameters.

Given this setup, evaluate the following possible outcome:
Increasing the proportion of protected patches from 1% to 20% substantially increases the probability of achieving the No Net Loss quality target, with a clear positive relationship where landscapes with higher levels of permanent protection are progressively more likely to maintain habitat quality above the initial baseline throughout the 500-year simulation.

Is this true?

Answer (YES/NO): NO